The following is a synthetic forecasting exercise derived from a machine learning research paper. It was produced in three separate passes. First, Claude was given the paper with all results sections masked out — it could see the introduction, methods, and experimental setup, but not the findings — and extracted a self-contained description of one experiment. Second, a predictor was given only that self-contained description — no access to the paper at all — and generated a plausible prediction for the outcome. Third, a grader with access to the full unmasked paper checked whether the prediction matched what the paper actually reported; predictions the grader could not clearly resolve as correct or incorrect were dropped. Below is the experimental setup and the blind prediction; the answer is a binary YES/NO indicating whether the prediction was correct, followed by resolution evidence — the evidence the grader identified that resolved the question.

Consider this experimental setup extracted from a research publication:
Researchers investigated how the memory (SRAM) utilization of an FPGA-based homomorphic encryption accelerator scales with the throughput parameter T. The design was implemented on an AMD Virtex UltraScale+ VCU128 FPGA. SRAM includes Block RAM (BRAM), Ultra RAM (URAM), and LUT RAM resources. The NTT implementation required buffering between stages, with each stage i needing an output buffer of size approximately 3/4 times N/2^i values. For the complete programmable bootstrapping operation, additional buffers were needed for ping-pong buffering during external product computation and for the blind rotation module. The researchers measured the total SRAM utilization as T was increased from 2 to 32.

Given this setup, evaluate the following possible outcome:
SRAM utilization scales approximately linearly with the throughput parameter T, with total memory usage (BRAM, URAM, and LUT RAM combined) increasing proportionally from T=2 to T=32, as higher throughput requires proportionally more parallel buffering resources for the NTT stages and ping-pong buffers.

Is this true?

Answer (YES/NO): NO